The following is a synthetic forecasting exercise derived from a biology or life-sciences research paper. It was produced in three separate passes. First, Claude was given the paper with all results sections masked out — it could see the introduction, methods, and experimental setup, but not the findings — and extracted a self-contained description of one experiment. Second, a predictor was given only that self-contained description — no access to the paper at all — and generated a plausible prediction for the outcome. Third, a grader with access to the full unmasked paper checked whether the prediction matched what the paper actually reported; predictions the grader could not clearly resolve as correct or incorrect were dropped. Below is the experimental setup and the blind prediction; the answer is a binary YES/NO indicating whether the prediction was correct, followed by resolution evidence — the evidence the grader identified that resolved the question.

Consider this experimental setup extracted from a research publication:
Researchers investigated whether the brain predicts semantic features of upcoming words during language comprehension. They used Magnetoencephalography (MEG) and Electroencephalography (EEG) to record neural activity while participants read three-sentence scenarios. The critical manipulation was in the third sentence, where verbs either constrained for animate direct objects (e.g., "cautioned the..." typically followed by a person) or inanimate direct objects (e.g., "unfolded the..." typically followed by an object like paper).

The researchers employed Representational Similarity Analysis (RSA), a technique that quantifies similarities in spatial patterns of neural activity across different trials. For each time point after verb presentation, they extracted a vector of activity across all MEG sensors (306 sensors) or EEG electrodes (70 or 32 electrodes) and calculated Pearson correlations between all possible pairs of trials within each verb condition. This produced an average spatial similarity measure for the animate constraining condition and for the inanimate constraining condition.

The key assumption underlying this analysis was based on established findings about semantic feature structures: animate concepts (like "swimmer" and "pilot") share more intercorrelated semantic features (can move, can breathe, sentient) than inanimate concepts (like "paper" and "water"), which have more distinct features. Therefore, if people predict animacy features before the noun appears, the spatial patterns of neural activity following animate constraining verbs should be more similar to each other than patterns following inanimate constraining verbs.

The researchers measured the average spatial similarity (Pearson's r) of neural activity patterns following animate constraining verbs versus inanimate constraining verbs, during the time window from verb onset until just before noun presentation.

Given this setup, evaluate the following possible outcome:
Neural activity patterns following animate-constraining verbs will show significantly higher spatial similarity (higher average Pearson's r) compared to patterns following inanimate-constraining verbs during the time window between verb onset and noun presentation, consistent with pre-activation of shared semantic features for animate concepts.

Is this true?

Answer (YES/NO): YES